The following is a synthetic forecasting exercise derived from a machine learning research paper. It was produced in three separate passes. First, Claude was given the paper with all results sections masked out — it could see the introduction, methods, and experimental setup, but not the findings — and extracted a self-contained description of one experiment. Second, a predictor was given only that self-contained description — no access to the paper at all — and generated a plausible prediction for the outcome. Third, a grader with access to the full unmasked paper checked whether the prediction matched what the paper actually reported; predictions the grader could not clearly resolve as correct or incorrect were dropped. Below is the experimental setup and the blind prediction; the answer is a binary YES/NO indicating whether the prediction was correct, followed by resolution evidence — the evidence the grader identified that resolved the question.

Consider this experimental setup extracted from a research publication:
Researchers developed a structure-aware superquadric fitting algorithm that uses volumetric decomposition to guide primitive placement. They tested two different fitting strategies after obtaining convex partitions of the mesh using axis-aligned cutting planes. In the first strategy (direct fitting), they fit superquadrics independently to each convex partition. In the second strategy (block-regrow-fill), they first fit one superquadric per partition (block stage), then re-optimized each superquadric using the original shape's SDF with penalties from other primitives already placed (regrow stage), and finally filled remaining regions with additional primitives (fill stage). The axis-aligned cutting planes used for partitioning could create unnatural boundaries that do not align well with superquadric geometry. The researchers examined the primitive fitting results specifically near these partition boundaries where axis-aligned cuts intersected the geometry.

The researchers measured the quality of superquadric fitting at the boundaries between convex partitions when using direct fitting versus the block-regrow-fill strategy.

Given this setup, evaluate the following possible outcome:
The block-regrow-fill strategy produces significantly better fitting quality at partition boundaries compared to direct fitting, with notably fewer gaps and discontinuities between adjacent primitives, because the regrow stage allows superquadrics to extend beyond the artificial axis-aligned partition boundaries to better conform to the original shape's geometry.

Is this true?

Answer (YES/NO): YES